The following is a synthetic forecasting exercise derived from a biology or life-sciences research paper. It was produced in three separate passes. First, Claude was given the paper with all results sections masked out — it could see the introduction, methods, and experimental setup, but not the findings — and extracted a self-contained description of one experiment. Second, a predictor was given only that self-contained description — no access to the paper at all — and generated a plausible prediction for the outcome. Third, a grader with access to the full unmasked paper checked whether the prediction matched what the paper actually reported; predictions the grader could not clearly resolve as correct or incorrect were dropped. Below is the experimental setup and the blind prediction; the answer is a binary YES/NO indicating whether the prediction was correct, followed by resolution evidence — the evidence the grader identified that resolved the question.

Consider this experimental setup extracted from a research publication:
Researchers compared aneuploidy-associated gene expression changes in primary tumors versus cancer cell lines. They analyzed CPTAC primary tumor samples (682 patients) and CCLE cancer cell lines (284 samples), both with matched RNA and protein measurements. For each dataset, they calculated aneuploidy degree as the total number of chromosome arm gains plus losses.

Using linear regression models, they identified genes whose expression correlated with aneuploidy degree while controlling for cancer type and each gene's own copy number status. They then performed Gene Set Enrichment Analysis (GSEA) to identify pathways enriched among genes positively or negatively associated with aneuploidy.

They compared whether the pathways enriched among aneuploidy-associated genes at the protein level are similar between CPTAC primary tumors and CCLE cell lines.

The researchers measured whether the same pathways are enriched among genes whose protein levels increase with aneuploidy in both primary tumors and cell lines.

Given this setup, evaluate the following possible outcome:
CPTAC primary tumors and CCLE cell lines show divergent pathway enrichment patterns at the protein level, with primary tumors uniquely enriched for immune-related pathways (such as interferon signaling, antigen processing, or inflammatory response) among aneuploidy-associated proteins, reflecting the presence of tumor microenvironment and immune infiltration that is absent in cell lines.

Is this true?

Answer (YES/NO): NO